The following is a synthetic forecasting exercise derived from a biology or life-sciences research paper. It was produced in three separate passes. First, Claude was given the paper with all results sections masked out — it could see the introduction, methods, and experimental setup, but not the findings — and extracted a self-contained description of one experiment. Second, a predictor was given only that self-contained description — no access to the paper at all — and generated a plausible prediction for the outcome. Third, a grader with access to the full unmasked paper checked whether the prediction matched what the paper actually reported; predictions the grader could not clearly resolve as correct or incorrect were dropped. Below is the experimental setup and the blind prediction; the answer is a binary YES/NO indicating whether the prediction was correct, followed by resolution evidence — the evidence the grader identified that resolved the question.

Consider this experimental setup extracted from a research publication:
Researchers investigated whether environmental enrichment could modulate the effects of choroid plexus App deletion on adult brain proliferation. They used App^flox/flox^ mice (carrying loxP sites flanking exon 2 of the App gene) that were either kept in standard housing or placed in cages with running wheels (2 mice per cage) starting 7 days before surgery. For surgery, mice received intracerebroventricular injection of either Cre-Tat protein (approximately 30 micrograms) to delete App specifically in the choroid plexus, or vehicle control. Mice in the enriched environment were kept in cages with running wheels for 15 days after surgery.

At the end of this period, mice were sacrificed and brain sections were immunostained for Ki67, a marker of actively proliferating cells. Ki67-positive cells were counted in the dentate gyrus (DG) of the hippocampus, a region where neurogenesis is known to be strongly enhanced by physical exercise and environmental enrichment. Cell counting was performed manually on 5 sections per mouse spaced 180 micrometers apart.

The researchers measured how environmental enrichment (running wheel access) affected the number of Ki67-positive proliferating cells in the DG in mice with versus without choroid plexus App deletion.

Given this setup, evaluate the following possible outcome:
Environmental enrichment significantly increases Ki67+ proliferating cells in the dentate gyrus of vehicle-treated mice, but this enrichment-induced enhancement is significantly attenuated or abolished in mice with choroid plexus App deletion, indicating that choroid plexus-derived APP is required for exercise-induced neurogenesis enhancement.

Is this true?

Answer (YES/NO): NO